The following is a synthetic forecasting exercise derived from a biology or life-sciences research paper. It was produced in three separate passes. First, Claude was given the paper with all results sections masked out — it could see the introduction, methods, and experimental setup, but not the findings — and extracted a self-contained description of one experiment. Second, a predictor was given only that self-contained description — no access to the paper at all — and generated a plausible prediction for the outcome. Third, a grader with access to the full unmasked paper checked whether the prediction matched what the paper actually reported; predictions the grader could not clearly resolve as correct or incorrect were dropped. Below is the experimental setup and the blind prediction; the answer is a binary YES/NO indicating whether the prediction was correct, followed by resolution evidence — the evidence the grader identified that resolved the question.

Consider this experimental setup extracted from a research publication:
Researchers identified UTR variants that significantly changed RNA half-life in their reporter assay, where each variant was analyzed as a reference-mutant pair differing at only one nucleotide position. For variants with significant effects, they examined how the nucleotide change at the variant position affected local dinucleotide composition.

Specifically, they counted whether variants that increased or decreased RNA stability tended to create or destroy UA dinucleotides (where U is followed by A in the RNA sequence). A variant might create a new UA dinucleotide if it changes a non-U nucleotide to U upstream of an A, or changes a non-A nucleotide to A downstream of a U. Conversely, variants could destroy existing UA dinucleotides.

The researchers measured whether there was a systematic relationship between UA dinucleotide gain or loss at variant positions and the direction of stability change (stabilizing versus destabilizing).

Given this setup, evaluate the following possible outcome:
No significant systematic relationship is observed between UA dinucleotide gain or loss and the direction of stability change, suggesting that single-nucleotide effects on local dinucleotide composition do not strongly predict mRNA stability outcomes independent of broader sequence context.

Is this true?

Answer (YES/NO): NO